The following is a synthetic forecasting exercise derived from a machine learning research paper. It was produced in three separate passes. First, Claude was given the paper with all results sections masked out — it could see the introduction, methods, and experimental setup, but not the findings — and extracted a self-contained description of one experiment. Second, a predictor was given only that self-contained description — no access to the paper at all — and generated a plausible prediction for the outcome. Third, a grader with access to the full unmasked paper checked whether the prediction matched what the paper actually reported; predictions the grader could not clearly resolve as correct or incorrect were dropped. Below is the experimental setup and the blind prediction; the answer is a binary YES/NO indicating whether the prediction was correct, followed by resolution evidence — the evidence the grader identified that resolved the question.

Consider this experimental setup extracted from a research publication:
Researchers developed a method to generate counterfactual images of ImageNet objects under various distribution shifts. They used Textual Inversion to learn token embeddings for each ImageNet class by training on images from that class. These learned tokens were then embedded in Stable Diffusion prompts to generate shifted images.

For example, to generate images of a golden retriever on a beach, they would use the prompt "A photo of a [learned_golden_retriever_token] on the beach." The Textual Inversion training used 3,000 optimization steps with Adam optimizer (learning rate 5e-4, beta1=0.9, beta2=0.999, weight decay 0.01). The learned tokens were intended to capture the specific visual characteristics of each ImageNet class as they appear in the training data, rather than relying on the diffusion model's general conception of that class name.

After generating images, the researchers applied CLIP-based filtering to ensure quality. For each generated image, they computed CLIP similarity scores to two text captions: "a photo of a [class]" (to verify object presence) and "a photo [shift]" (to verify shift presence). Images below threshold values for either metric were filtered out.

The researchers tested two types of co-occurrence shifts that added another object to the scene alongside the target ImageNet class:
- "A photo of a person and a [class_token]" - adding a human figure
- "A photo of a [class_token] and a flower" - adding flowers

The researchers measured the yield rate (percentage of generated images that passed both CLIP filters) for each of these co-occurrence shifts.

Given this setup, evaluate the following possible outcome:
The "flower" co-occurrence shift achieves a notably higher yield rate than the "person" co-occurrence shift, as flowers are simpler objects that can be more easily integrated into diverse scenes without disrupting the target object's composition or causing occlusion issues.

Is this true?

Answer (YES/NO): YES